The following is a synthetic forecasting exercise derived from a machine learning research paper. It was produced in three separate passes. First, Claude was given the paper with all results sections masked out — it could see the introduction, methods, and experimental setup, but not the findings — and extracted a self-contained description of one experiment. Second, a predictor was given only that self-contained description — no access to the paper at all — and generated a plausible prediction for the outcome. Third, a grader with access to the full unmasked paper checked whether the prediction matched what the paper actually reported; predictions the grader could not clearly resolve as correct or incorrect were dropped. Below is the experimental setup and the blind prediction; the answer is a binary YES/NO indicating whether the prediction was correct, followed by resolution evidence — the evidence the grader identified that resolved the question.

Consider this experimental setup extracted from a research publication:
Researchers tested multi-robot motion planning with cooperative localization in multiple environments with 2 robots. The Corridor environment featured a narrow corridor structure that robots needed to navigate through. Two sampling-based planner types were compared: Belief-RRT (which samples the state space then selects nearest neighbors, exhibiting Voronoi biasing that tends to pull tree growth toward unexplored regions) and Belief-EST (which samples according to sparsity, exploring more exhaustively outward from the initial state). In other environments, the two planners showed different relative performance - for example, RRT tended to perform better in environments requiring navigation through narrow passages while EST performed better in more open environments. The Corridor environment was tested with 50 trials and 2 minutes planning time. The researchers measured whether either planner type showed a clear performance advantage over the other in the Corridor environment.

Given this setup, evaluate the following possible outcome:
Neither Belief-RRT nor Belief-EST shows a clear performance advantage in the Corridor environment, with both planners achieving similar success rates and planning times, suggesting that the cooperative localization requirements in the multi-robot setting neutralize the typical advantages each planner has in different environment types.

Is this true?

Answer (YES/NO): YES